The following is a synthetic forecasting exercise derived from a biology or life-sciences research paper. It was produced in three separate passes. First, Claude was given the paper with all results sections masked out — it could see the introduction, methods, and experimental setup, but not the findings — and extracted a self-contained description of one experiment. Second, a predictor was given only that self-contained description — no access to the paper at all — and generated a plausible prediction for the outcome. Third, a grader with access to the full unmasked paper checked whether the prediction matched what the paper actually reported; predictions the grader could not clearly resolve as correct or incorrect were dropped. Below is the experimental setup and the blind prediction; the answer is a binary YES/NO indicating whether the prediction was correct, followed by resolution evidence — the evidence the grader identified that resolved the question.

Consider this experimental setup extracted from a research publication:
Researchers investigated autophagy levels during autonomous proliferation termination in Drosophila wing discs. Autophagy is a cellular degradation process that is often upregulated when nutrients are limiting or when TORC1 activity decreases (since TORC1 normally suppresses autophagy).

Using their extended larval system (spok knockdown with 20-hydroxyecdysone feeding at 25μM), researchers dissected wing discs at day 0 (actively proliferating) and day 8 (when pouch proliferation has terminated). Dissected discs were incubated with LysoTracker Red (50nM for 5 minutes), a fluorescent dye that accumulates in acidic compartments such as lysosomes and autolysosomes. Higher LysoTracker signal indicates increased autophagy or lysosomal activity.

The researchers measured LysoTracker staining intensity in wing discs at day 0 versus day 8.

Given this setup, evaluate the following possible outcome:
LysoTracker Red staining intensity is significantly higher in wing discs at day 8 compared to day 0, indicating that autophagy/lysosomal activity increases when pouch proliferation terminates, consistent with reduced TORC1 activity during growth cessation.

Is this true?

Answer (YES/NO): NO